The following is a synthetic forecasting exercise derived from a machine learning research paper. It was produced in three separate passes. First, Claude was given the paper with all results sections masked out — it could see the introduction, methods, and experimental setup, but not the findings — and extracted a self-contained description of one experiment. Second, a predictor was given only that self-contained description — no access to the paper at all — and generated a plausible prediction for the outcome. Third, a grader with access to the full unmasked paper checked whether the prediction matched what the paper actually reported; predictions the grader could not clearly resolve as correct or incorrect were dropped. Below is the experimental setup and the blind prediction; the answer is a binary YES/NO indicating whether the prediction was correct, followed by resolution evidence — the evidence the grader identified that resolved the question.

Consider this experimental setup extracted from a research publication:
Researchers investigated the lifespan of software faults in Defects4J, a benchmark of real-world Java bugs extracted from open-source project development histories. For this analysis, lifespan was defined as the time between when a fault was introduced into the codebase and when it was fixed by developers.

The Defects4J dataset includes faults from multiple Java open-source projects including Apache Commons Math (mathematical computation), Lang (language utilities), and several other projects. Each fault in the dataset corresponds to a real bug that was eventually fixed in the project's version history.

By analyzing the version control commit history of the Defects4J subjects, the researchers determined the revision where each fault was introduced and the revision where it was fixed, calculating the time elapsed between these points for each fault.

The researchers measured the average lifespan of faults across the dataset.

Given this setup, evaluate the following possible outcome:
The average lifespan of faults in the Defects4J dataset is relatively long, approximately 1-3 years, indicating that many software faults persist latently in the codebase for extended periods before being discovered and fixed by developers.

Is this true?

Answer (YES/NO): NO